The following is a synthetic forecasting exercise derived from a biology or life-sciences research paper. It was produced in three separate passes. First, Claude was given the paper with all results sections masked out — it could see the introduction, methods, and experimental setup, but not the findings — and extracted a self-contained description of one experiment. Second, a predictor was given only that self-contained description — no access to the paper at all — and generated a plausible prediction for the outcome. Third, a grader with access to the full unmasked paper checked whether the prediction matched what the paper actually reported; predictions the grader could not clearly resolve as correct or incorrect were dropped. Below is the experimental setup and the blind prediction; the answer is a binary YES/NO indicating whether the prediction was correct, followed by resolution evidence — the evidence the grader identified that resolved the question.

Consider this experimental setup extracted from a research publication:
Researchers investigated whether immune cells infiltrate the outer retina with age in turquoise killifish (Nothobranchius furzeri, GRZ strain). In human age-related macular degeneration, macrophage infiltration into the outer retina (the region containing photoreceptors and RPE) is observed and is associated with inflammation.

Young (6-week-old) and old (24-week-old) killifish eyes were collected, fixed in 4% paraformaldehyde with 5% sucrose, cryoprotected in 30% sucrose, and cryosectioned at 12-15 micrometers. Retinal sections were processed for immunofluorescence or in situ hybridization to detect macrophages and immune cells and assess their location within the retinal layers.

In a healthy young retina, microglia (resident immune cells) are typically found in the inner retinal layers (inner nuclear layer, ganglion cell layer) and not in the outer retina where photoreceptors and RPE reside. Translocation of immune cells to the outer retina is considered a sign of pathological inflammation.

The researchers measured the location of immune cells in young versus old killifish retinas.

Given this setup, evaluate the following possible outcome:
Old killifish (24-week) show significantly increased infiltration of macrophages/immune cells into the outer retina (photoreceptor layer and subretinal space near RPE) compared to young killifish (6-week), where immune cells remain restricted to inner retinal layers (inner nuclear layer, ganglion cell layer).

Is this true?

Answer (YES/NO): NO